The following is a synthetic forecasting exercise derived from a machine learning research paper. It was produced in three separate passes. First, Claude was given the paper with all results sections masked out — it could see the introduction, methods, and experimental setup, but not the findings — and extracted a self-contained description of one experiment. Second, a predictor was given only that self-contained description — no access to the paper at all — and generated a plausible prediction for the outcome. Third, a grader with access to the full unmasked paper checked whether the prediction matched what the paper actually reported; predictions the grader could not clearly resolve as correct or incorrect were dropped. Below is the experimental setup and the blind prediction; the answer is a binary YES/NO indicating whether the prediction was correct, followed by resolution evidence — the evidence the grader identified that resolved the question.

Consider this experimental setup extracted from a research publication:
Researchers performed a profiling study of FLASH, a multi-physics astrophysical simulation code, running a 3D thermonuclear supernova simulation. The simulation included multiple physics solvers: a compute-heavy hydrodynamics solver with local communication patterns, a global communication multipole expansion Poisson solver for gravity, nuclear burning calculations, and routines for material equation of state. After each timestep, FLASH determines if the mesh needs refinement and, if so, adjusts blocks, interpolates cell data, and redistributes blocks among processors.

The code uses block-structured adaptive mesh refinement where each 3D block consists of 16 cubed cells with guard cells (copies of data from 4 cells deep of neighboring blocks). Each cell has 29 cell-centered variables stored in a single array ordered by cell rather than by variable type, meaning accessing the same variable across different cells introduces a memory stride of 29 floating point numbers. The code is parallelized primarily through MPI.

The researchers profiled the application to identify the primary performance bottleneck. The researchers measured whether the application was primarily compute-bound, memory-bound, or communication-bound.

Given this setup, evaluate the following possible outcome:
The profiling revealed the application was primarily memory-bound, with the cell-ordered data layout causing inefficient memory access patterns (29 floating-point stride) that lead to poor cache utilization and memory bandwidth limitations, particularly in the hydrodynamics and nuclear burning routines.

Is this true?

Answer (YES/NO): NO